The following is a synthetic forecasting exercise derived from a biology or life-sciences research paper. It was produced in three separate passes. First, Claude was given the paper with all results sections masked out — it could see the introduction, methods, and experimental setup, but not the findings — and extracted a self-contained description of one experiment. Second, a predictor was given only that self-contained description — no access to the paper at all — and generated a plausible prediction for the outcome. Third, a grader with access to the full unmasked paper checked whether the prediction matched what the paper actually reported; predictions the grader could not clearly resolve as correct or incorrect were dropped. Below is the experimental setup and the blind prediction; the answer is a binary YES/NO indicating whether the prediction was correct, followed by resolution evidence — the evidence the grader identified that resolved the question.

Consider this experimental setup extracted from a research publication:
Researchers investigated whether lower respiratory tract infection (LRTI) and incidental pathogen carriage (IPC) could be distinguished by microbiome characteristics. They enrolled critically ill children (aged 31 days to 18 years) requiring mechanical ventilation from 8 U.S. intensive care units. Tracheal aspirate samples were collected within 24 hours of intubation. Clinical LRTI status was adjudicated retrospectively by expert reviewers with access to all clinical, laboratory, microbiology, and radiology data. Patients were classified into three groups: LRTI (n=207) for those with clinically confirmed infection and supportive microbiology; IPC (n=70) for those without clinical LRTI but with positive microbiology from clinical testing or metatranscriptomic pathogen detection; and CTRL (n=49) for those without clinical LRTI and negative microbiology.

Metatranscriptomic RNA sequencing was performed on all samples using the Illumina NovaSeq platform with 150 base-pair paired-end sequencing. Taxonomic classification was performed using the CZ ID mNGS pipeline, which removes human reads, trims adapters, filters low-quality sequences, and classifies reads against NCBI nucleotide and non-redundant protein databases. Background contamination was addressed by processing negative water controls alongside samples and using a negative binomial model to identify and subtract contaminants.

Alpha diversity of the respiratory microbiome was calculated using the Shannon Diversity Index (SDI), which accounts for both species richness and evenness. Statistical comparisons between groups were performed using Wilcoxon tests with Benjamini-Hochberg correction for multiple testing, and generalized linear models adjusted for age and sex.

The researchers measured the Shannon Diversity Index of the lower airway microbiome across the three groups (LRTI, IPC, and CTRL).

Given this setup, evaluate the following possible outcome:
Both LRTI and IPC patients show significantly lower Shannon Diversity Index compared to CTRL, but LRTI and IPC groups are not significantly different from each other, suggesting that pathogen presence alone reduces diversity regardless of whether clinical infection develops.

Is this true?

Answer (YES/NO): NO